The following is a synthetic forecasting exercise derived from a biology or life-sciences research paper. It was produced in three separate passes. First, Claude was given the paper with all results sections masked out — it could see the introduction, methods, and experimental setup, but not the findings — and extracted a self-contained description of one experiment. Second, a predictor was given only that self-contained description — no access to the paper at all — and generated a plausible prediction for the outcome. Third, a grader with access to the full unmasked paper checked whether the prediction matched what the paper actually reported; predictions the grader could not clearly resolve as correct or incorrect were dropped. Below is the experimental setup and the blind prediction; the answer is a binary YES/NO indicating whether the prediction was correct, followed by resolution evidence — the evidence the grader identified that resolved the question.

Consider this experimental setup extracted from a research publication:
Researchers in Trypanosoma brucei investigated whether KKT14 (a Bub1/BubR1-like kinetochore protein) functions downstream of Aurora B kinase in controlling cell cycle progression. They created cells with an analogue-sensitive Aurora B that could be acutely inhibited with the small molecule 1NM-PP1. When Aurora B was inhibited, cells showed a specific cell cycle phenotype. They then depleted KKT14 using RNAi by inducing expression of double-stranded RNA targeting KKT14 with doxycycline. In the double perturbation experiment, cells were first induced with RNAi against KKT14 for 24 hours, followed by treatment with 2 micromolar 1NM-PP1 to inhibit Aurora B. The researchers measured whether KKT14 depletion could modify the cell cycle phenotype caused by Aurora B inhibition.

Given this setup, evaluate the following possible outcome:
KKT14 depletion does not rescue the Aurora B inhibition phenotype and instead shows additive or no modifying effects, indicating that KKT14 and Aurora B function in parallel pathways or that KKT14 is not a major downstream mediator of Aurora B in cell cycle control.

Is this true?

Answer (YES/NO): NO